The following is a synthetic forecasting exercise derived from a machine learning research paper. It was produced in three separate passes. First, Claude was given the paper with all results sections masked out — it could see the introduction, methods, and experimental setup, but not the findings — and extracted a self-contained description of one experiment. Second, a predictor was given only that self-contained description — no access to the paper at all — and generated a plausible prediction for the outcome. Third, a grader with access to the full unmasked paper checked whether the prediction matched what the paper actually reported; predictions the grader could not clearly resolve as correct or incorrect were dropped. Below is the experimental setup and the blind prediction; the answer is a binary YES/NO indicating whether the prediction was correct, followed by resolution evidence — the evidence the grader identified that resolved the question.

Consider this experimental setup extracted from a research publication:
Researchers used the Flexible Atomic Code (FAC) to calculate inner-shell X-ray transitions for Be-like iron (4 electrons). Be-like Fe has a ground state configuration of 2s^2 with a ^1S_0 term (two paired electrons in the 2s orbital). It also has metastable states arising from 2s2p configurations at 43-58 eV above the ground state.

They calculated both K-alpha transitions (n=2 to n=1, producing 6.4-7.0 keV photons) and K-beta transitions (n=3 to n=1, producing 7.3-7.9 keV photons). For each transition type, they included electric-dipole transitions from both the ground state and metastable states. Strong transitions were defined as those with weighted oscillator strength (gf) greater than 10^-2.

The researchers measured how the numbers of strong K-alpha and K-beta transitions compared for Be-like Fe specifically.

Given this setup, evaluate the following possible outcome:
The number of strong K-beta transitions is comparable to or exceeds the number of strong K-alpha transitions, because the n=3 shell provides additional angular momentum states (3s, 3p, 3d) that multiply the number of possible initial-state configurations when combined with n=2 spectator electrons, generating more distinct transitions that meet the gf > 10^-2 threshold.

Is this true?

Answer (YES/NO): YES